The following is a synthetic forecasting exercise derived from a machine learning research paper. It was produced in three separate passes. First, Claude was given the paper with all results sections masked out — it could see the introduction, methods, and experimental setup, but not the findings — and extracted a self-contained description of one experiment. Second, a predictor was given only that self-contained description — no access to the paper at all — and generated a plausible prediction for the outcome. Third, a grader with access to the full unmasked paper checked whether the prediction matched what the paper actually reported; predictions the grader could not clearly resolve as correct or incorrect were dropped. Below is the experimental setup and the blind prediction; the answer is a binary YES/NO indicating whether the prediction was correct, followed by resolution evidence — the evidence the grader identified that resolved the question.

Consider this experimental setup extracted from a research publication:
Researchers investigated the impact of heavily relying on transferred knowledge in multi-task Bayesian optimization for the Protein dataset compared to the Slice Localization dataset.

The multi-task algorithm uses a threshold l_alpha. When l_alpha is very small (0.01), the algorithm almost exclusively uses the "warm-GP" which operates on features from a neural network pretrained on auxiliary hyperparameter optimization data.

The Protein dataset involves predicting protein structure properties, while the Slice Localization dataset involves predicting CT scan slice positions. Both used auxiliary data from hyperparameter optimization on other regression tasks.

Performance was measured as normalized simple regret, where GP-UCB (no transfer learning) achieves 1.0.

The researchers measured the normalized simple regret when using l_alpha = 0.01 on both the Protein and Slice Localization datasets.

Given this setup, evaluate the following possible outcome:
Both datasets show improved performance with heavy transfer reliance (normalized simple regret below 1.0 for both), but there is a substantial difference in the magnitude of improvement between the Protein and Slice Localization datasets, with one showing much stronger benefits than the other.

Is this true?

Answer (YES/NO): NO